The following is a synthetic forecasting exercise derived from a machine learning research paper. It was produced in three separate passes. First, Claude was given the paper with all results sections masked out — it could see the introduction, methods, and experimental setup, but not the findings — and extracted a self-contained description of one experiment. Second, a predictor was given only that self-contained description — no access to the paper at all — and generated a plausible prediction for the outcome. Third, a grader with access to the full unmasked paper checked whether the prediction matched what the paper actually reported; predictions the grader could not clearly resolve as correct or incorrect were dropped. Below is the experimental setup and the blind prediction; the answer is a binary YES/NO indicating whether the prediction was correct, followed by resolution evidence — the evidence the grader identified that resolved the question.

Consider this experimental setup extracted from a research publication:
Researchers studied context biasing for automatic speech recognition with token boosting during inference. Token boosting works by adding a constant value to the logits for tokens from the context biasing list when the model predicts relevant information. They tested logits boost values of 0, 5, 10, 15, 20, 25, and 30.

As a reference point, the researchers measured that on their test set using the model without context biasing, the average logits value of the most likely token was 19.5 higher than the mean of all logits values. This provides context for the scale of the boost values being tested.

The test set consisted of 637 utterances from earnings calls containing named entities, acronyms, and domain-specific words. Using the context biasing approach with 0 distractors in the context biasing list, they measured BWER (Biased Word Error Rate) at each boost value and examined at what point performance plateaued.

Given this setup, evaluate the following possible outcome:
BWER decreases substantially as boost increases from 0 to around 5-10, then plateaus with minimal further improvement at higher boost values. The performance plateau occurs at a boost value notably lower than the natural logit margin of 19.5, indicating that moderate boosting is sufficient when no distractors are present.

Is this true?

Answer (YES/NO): NO